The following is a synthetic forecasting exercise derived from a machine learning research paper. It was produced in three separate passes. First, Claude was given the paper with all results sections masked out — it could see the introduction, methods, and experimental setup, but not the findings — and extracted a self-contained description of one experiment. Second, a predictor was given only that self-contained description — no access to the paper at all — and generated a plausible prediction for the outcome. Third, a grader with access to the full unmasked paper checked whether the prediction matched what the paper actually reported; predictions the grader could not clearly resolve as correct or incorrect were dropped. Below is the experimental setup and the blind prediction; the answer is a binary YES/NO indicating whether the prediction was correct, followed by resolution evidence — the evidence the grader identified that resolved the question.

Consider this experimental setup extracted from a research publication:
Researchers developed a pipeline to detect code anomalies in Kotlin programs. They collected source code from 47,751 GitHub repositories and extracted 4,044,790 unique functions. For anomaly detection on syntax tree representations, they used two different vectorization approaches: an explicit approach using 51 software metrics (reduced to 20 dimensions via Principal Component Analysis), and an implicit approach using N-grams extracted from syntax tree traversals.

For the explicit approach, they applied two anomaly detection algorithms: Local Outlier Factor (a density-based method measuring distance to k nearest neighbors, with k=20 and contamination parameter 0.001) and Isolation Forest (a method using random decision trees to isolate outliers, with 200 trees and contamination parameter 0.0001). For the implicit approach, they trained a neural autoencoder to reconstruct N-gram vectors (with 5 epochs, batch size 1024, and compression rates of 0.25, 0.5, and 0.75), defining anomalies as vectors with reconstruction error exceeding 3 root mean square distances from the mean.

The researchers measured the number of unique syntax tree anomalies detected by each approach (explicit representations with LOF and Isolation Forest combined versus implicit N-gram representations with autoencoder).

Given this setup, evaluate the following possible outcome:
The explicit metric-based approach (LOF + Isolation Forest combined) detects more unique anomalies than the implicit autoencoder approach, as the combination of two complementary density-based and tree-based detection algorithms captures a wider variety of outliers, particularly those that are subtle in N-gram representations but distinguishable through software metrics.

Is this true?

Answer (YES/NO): YES